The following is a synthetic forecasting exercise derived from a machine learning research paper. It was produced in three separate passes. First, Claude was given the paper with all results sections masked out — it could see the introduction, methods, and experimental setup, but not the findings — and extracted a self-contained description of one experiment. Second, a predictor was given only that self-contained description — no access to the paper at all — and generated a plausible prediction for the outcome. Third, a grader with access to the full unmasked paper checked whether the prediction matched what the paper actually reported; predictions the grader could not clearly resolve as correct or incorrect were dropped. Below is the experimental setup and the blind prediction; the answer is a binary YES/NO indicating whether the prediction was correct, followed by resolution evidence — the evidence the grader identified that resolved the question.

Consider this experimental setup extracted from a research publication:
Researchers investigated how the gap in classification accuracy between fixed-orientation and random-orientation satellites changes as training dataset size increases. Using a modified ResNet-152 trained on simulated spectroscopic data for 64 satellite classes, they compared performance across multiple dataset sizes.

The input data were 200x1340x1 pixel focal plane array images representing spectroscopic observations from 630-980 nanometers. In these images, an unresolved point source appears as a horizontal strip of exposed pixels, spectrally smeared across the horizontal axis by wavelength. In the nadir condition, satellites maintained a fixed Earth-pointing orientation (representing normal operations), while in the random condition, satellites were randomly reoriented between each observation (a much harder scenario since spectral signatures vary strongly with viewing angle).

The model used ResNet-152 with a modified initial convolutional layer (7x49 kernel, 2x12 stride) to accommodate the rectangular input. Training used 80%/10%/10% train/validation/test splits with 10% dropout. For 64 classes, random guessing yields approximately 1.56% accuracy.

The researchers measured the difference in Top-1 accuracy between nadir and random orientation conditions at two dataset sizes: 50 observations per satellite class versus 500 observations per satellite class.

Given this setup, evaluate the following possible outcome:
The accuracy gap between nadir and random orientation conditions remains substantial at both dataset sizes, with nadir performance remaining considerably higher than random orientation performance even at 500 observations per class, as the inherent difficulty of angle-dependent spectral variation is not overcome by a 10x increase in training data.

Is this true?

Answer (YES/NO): NO